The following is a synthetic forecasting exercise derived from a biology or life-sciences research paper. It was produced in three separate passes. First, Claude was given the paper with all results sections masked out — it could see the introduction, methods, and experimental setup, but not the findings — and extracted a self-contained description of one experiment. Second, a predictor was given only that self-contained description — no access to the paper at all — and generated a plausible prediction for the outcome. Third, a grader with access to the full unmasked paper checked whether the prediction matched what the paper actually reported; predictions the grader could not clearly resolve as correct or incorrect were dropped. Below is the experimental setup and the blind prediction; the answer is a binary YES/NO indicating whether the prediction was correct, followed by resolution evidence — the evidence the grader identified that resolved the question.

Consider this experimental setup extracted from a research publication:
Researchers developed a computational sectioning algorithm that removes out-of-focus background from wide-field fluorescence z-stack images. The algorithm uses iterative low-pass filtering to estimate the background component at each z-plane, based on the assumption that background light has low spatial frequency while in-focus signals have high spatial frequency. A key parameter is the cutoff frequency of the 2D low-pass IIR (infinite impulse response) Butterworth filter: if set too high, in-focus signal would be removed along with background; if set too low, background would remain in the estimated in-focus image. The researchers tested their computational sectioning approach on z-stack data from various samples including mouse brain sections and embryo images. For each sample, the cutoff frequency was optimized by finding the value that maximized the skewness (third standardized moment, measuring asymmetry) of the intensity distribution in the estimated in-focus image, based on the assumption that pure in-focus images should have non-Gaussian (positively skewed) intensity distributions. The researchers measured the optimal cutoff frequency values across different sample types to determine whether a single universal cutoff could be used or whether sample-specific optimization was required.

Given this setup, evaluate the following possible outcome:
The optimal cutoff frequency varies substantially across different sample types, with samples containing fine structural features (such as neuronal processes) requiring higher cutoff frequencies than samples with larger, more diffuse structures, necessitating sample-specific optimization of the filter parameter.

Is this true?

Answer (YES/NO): NO